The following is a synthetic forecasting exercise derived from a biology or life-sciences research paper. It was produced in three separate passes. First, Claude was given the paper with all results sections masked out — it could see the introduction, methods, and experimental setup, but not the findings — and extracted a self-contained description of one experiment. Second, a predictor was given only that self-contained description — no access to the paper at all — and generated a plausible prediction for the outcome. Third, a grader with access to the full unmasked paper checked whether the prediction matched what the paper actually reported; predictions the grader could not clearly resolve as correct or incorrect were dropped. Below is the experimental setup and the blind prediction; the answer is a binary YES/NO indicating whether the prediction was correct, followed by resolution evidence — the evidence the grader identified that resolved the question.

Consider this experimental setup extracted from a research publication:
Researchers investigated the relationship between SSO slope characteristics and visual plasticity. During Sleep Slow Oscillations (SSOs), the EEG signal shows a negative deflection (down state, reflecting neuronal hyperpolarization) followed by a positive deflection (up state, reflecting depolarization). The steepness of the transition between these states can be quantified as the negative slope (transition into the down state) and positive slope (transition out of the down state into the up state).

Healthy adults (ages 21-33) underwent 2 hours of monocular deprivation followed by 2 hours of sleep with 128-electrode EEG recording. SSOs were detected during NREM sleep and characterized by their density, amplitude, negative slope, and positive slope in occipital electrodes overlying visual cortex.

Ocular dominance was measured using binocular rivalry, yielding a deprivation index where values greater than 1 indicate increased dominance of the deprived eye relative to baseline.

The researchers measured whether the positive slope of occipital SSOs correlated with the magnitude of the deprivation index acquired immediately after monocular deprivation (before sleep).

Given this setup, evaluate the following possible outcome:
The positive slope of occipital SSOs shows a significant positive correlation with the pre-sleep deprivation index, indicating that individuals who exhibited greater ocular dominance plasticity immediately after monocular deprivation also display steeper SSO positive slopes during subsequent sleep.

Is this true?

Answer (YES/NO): NO